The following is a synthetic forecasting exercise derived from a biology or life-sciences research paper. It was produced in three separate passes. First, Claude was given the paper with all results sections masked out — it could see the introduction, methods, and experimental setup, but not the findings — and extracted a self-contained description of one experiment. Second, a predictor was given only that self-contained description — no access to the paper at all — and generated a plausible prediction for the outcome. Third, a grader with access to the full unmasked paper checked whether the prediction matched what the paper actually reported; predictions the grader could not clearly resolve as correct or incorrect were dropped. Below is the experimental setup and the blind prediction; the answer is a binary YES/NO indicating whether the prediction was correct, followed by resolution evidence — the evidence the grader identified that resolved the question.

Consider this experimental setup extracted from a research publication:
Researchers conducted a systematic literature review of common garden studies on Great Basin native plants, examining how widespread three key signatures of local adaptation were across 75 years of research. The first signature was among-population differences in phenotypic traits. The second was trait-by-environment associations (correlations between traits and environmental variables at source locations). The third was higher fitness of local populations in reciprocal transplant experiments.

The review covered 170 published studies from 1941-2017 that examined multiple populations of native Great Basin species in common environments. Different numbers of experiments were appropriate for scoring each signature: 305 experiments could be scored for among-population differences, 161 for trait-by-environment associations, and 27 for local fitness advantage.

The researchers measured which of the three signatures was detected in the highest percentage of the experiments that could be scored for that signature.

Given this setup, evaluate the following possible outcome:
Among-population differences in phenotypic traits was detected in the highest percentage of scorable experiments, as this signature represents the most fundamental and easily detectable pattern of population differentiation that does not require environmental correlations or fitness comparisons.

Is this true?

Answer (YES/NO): YES